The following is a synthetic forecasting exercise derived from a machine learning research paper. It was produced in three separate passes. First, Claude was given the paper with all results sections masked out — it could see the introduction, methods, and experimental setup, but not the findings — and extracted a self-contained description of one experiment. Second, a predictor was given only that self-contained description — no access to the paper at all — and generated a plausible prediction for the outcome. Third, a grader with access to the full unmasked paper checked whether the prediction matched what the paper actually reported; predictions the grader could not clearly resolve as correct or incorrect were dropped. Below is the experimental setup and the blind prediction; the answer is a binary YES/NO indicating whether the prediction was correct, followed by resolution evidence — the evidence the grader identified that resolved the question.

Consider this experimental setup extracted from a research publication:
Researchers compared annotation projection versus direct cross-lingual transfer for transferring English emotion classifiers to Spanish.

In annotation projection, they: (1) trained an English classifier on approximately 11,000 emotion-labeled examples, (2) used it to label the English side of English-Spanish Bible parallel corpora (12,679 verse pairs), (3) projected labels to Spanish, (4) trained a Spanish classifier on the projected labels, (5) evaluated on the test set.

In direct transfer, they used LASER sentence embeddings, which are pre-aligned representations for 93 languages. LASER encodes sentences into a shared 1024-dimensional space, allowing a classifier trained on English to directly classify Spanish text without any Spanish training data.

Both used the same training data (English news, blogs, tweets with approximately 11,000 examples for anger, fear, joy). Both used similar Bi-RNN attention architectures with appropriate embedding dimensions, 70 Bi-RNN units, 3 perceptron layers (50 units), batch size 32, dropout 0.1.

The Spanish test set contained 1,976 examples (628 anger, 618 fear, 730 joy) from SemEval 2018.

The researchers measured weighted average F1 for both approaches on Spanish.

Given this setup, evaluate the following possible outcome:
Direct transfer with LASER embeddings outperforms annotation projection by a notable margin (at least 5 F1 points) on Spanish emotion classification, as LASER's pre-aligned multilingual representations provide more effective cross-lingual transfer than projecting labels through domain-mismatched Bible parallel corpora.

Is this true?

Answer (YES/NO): YES